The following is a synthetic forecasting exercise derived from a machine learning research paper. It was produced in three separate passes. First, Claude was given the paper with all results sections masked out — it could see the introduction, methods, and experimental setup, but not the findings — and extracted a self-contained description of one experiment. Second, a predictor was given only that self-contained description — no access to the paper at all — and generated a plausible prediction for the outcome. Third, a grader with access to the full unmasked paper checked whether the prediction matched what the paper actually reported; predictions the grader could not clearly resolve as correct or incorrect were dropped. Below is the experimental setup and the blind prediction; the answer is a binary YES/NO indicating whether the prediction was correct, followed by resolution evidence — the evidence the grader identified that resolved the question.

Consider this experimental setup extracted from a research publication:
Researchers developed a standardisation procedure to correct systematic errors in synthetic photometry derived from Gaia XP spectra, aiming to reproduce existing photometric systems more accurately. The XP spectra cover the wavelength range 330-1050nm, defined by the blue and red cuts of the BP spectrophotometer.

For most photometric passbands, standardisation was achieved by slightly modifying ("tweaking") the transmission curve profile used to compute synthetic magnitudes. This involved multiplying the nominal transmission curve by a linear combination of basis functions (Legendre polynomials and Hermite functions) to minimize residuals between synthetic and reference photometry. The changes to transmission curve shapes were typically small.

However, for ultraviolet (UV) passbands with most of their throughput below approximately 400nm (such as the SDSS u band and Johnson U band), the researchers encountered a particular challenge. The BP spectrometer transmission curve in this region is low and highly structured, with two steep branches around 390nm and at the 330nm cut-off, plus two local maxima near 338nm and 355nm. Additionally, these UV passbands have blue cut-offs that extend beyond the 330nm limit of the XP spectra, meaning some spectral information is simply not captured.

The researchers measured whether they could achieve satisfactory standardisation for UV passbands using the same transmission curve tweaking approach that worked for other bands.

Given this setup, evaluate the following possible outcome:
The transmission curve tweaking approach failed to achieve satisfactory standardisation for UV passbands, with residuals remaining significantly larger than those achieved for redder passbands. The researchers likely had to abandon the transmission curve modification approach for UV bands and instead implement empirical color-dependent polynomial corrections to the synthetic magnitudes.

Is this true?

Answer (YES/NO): YES